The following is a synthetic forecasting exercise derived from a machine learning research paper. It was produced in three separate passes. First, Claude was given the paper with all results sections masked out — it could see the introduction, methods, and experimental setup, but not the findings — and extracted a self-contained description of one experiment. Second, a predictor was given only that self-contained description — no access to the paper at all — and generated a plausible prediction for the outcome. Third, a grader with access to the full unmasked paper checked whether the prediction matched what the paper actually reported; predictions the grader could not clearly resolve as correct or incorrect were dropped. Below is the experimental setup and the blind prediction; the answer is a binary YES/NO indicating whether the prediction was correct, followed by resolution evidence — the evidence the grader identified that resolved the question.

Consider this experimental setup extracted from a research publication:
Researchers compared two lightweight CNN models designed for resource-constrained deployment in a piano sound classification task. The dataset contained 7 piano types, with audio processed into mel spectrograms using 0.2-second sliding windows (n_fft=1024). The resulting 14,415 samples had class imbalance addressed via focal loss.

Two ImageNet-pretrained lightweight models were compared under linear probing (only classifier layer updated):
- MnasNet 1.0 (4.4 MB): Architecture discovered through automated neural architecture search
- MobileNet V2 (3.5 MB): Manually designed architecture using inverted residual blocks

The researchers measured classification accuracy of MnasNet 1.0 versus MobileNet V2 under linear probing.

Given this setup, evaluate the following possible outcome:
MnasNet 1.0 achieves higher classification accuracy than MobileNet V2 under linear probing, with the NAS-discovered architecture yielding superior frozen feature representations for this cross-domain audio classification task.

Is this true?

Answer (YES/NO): NO